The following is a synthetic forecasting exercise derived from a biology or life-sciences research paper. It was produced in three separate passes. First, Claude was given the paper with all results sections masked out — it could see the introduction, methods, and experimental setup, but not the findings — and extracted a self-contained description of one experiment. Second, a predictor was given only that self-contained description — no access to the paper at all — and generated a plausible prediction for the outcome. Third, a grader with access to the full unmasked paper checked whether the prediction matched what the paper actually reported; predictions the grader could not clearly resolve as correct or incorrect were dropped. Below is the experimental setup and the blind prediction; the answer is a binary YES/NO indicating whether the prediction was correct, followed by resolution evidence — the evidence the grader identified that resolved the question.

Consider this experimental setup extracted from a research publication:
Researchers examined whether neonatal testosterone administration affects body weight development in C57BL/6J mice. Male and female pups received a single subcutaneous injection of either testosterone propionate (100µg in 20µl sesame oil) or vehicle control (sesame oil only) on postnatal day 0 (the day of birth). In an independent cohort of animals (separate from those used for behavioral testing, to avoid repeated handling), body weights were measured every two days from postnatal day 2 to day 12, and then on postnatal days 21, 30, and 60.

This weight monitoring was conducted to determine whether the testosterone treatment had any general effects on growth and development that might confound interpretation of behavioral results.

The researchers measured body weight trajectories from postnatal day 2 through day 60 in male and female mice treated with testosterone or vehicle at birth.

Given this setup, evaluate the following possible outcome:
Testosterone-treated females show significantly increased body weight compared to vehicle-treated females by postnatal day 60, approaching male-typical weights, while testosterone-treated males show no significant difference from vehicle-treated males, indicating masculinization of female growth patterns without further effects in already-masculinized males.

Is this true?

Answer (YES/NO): NO